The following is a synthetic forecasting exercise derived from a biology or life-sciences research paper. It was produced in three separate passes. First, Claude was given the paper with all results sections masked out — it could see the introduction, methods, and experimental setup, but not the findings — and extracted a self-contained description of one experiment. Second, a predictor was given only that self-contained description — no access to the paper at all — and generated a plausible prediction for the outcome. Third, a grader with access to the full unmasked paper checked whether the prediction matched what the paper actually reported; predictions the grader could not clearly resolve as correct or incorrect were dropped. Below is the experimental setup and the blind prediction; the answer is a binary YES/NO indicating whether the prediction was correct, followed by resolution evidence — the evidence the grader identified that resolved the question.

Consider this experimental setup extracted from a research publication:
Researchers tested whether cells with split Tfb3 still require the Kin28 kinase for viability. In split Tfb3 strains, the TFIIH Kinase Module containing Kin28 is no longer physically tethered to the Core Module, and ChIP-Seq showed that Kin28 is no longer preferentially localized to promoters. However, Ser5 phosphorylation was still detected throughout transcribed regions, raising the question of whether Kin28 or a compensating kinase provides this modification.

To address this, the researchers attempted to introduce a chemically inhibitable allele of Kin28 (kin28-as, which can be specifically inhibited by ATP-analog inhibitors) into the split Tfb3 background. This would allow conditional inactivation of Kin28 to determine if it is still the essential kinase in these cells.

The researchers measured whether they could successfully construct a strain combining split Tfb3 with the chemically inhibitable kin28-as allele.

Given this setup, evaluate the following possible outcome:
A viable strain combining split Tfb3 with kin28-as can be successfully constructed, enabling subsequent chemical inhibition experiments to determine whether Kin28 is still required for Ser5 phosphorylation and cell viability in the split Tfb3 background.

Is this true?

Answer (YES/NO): NO